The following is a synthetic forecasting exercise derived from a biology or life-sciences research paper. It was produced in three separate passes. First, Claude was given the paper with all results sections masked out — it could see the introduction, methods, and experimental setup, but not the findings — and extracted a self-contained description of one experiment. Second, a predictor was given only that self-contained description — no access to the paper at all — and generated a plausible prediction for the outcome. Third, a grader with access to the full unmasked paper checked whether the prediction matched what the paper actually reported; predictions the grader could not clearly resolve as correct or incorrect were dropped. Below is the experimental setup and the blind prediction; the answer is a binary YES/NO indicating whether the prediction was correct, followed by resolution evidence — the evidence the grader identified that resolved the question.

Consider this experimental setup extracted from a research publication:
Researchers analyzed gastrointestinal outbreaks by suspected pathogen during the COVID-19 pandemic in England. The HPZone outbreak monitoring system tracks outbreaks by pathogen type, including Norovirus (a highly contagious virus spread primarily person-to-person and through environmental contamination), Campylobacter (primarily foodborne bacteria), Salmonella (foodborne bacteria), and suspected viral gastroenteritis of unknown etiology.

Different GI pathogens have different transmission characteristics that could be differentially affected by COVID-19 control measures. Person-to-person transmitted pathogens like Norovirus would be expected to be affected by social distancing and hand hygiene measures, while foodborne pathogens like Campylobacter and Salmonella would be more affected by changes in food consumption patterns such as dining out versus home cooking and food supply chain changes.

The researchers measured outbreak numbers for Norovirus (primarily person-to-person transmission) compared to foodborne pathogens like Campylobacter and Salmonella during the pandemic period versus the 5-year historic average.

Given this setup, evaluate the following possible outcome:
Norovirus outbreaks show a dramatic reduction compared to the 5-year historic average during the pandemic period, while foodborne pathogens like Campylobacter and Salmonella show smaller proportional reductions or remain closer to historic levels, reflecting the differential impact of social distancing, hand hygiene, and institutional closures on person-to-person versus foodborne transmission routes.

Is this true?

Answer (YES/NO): YES